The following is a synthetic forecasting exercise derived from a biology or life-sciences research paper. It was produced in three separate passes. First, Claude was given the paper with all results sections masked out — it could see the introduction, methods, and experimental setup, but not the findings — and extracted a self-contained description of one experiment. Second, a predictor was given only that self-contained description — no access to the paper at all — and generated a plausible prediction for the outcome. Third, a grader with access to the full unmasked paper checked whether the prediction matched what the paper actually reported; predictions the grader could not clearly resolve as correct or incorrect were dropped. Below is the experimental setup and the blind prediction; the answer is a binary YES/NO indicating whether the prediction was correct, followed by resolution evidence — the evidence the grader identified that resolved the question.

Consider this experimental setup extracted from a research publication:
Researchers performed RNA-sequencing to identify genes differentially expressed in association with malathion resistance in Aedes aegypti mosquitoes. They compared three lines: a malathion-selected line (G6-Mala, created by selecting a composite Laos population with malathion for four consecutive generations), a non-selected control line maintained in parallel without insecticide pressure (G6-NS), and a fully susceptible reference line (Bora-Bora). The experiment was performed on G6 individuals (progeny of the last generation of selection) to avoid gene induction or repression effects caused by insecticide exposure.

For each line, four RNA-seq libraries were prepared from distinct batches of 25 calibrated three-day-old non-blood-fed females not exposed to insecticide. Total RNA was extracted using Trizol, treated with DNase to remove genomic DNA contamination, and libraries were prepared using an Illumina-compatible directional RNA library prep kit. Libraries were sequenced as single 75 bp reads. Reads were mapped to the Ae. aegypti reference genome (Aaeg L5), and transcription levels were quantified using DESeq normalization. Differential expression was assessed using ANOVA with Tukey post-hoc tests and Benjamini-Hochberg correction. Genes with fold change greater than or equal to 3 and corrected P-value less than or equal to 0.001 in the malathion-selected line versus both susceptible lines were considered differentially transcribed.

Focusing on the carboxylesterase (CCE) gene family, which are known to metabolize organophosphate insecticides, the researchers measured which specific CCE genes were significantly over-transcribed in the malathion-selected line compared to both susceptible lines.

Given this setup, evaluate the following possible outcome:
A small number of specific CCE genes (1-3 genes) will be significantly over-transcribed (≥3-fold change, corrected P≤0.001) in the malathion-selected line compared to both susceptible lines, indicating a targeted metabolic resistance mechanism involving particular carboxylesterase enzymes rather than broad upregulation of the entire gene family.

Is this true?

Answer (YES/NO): NO